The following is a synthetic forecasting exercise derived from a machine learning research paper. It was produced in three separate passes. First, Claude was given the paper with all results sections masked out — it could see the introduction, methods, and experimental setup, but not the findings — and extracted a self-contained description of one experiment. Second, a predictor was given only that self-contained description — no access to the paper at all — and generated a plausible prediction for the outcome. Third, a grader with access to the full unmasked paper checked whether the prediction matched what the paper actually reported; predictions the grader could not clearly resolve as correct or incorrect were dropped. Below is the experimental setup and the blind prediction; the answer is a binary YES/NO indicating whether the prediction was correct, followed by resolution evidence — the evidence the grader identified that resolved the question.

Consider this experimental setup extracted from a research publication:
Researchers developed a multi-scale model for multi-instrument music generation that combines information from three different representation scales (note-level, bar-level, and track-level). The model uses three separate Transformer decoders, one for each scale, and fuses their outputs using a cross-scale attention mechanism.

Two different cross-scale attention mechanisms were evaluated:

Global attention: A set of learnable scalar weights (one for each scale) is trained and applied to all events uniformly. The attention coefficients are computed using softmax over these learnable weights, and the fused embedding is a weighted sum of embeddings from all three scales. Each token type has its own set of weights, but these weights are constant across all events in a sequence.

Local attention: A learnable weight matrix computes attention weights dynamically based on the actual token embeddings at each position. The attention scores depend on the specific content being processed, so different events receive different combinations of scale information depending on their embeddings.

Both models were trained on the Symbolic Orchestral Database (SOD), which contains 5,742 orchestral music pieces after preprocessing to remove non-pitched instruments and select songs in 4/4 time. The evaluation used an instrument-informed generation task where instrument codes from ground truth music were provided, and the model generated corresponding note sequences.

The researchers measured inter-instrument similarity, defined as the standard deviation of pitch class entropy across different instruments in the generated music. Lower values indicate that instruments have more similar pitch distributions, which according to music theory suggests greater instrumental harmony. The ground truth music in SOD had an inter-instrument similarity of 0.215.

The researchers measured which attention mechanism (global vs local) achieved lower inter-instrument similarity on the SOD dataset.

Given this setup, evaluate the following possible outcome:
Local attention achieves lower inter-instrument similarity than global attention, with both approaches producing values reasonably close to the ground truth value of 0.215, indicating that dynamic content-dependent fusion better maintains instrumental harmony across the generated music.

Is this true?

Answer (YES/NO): NO